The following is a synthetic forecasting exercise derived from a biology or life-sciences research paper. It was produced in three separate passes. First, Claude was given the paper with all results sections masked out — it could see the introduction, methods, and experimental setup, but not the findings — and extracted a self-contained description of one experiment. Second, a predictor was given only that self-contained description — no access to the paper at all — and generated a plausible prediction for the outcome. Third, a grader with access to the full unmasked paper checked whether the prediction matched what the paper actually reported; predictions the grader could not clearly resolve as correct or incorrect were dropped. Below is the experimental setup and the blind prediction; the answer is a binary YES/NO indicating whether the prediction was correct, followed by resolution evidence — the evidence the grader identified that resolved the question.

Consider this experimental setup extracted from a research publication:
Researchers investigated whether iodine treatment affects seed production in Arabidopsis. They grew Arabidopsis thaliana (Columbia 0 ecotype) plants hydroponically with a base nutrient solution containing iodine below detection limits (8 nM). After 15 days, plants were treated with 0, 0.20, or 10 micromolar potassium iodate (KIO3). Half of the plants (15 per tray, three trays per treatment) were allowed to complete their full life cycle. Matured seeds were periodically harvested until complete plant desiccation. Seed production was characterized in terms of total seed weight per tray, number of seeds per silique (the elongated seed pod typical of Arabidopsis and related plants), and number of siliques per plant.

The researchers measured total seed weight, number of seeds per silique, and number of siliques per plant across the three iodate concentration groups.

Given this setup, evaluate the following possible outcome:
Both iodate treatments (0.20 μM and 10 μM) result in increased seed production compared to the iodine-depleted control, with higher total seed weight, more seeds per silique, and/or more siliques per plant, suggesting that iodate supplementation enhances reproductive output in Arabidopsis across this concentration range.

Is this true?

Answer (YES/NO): YES